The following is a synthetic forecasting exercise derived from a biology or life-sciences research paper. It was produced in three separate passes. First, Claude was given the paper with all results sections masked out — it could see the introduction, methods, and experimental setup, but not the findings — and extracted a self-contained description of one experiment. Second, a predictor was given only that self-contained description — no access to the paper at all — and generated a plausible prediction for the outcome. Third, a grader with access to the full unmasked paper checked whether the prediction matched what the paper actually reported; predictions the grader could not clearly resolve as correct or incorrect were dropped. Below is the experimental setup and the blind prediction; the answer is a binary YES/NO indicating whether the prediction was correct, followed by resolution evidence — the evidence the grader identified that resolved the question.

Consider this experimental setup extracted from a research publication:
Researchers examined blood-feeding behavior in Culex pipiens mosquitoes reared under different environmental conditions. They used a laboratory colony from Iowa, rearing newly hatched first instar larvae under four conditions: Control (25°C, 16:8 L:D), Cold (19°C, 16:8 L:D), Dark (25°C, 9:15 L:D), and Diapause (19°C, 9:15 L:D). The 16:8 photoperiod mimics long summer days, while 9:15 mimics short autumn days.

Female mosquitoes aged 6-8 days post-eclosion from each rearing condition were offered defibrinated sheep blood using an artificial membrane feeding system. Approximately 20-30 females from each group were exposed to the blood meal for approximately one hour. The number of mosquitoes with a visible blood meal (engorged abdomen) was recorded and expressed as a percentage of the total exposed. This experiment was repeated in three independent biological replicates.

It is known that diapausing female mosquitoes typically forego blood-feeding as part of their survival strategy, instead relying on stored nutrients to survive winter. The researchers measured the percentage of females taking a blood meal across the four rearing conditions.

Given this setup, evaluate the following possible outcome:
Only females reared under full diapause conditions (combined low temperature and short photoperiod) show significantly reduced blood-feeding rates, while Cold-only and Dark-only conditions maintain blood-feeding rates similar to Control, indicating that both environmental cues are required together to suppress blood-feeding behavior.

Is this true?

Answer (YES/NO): NO